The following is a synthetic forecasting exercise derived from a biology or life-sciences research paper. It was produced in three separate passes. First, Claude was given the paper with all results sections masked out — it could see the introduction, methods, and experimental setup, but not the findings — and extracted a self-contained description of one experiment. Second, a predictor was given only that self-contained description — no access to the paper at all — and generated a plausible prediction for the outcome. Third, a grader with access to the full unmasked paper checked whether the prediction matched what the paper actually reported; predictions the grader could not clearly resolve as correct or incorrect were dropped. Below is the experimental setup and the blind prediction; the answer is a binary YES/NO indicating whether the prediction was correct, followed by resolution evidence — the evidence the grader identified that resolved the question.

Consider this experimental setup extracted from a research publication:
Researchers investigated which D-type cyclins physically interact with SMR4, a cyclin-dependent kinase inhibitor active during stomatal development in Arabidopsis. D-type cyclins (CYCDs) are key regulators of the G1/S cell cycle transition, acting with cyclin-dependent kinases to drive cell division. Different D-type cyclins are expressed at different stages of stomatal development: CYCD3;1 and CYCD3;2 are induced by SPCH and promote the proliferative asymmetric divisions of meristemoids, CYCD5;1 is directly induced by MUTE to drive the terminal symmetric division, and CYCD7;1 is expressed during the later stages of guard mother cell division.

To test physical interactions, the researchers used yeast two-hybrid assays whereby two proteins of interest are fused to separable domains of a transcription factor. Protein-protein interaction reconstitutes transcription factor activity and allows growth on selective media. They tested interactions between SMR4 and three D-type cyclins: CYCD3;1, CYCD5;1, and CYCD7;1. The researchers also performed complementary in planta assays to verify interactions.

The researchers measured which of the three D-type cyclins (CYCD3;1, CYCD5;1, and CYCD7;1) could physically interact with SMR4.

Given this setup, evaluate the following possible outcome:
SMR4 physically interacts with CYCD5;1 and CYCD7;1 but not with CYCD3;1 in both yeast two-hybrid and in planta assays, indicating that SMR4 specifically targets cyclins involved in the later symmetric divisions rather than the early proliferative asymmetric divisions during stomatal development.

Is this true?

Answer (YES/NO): NO